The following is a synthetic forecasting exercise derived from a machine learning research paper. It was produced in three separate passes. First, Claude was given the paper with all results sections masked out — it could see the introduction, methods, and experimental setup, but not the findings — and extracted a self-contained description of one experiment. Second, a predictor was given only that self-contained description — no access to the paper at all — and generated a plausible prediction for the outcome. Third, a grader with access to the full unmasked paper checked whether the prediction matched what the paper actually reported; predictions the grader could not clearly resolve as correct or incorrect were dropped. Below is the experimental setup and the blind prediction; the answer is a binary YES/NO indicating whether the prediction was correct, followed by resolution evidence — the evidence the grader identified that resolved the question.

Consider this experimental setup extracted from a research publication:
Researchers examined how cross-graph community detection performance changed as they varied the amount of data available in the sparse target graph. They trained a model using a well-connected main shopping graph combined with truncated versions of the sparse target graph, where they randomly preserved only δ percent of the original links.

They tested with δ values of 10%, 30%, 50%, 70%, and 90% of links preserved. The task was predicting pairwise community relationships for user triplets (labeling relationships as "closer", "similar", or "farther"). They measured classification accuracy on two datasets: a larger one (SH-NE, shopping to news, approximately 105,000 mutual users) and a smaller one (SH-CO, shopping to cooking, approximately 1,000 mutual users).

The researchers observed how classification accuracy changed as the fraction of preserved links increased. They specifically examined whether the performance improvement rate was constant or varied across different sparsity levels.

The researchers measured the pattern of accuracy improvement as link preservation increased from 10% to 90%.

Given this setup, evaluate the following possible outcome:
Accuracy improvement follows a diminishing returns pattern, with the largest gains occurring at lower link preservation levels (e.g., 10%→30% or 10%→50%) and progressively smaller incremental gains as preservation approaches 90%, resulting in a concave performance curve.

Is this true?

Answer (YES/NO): YES